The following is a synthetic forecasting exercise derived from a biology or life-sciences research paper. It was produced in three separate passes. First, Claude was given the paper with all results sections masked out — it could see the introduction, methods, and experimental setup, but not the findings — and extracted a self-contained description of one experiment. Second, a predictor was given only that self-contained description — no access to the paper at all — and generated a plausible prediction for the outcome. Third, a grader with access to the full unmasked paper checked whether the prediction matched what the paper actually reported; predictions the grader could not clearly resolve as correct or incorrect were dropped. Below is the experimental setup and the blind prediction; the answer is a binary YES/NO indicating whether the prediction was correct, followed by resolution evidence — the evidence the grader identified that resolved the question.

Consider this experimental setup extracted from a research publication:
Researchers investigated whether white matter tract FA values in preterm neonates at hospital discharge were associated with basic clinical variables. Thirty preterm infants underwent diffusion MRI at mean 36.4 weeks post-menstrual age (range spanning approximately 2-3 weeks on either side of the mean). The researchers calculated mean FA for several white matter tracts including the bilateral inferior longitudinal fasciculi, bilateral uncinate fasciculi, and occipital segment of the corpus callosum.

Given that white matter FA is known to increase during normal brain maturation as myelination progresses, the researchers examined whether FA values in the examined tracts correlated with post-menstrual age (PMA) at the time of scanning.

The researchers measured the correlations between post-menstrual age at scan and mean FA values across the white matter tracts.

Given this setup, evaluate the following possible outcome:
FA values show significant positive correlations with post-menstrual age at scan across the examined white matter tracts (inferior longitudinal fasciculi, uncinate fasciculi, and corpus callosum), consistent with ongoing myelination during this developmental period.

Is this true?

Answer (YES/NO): NO